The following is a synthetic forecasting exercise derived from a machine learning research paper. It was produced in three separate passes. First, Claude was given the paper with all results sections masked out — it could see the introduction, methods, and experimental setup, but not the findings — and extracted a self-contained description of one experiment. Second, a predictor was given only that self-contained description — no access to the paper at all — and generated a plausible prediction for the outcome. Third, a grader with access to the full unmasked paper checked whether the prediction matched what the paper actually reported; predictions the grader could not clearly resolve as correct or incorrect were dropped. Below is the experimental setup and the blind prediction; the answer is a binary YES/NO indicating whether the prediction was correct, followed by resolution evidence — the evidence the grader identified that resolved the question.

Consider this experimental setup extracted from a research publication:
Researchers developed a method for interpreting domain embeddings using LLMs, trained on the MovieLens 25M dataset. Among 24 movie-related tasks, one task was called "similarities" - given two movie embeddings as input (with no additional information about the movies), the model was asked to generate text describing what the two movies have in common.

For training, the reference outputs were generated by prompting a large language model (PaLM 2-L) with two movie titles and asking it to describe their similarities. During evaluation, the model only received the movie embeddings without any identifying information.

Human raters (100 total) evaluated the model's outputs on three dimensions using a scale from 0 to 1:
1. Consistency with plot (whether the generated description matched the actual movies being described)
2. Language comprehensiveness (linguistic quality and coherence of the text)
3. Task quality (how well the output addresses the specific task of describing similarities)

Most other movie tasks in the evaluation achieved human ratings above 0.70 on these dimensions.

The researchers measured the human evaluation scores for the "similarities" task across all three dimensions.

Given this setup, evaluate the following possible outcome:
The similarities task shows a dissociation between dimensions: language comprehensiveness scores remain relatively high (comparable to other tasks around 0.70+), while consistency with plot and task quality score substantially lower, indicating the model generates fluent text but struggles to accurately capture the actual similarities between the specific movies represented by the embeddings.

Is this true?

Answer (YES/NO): NO